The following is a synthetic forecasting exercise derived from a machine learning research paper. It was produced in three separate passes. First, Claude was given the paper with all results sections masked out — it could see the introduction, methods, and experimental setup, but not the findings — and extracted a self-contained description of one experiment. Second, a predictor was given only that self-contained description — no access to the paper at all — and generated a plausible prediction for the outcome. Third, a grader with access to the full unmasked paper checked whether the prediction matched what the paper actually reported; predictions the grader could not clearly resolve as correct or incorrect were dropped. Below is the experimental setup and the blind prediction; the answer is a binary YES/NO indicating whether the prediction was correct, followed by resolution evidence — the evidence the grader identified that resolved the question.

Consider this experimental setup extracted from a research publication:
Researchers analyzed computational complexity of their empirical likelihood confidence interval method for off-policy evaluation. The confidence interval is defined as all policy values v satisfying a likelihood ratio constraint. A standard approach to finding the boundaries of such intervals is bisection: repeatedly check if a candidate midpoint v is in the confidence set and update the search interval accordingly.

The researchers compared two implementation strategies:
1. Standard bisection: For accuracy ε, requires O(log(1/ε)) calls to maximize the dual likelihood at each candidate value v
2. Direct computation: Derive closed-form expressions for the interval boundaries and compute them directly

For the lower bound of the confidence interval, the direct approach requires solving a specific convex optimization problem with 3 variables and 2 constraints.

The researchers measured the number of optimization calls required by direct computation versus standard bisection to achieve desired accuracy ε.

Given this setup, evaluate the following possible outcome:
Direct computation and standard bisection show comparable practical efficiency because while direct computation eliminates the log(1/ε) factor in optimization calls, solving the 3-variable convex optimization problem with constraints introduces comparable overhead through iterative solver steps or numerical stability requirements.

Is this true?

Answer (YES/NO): NO